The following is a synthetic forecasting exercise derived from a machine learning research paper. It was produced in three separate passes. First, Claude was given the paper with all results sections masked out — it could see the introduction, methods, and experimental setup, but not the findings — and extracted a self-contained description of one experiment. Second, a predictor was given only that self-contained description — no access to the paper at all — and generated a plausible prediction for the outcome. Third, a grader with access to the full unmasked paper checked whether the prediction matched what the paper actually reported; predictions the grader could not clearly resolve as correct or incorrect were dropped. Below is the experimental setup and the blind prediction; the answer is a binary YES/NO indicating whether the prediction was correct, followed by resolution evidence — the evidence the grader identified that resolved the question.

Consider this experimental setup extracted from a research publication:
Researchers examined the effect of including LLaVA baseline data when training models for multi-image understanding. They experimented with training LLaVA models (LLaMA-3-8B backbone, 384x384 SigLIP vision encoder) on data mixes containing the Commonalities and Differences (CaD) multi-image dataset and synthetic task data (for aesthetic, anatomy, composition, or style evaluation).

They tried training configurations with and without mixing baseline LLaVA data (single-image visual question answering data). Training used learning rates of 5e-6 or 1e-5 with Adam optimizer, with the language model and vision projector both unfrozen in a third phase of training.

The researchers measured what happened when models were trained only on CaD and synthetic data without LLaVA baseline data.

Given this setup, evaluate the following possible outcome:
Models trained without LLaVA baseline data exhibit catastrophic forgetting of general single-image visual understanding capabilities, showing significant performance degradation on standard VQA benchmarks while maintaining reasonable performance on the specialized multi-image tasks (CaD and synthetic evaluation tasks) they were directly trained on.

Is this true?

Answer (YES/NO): NO